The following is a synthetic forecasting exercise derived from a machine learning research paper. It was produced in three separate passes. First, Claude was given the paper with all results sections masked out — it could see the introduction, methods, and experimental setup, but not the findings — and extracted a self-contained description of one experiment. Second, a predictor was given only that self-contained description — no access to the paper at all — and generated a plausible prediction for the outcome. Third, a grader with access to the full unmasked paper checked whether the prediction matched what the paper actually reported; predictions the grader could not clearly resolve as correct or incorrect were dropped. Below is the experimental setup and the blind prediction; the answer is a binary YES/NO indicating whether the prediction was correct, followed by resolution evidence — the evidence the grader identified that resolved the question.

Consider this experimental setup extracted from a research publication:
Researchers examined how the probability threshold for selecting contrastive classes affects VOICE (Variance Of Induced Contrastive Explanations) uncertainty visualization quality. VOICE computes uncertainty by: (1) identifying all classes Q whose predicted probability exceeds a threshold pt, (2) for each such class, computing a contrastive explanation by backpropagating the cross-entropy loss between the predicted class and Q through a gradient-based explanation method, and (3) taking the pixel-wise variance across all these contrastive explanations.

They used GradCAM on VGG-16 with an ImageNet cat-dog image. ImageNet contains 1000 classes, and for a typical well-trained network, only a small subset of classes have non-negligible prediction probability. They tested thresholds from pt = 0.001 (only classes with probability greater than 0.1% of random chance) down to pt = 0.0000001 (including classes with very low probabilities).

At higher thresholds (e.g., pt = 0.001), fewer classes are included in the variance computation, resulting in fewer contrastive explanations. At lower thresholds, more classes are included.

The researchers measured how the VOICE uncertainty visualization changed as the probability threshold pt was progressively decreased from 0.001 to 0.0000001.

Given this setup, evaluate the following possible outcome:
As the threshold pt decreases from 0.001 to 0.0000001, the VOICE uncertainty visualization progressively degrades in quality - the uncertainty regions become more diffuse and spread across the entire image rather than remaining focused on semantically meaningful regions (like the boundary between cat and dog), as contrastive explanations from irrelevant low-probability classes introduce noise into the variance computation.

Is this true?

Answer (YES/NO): NO